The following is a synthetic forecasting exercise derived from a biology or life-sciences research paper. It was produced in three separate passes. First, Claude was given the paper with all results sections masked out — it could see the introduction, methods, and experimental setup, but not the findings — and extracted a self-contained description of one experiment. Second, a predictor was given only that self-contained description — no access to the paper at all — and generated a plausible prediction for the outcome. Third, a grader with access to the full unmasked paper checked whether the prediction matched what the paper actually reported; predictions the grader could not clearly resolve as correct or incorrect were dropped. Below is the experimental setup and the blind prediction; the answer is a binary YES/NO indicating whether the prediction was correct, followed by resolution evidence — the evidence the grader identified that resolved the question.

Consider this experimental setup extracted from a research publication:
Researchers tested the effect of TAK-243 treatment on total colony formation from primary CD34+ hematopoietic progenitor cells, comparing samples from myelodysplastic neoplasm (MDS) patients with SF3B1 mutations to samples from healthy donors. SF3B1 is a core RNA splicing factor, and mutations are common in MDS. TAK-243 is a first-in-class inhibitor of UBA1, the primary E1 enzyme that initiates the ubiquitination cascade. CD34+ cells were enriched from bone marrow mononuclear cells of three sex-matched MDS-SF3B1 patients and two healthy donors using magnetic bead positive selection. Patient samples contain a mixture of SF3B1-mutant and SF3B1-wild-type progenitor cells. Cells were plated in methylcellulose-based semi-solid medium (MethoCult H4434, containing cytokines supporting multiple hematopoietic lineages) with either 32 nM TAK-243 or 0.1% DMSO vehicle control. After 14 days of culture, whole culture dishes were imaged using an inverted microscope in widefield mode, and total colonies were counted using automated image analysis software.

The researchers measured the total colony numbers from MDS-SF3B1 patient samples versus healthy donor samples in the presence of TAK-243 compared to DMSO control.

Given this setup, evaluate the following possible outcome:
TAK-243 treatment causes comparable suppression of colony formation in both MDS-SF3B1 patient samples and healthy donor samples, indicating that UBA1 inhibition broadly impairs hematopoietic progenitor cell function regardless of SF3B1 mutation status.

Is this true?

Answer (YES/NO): NO